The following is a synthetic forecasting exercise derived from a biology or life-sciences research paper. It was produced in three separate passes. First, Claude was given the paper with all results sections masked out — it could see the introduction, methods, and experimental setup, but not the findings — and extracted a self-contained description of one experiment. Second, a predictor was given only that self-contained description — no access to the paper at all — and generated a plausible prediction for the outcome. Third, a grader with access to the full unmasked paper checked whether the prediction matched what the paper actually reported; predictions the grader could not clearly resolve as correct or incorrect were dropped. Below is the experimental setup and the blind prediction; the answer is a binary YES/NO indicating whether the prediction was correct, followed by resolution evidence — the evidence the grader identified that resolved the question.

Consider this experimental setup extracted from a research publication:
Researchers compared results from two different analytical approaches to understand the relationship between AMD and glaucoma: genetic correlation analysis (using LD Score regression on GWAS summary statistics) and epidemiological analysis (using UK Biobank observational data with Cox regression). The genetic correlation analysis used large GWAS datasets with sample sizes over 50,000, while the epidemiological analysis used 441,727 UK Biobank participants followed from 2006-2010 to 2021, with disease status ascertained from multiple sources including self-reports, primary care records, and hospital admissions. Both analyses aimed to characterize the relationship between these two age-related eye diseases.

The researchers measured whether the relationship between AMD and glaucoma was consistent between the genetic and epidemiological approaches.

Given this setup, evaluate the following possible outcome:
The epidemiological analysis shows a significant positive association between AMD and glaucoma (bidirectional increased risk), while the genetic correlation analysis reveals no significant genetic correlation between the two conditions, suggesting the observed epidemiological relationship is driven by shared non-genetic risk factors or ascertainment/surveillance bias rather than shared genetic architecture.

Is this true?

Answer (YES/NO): NO